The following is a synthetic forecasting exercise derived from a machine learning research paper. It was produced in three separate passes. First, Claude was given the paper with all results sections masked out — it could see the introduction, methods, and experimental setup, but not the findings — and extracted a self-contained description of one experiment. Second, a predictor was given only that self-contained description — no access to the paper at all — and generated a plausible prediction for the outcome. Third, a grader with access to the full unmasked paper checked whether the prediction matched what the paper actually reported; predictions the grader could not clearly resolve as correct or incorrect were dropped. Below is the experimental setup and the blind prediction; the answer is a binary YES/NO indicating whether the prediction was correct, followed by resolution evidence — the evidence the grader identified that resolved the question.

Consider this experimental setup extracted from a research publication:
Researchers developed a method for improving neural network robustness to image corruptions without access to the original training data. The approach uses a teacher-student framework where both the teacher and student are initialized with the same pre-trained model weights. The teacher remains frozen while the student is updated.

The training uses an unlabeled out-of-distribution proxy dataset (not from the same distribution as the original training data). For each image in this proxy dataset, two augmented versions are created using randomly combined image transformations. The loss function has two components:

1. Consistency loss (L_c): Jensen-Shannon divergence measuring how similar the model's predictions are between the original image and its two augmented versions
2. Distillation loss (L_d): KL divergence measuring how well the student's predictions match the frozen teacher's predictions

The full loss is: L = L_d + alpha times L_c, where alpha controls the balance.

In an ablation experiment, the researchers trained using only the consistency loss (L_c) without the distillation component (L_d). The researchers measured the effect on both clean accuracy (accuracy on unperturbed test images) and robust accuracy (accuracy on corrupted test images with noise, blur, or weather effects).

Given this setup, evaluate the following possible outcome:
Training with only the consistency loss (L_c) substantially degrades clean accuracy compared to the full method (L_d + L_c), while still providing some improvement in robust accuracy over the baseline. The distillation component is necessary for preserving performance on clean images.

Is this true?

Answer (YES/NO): NO